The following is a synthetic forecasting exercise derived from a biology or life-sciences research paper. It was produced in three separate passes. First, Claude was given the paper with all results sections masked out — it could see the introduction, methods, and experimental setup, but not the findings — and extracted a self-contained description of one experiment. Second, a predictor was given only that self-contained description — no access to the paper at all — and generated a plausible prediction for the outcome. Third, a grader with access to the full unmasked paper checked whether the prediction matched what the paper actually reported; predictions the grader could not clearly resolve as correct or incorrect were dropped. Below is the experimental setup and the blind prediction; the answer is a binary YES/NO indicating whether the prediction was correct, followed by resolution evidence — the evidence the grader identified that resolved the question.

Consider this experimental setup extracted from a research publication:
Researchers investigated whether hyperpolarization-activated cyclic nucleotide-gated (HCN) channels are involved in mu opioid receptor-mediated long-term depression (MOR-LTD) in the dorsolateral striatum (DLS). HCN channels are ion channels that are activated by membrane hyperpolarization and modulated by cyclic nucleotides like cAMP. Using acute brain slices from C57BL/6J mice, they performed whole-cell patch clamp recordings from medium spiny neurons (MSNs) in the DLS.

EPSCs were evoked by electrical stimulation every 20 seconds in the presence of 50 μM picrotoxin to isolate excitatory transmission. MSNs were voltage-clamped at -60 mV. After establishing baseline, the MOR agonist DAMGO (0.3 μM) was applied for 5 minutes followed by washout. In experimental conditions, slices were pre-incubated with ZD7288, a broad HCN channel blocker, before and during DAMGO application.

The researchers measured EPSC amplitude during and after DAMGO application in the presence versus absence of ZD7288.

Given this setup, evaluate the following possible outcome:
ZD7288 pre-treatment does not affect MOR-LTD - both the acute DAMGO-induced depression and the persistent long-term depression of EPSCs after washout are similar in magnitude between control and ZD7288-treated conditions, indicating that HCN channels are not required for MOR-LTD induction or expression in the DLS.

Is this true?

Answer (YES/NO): NO